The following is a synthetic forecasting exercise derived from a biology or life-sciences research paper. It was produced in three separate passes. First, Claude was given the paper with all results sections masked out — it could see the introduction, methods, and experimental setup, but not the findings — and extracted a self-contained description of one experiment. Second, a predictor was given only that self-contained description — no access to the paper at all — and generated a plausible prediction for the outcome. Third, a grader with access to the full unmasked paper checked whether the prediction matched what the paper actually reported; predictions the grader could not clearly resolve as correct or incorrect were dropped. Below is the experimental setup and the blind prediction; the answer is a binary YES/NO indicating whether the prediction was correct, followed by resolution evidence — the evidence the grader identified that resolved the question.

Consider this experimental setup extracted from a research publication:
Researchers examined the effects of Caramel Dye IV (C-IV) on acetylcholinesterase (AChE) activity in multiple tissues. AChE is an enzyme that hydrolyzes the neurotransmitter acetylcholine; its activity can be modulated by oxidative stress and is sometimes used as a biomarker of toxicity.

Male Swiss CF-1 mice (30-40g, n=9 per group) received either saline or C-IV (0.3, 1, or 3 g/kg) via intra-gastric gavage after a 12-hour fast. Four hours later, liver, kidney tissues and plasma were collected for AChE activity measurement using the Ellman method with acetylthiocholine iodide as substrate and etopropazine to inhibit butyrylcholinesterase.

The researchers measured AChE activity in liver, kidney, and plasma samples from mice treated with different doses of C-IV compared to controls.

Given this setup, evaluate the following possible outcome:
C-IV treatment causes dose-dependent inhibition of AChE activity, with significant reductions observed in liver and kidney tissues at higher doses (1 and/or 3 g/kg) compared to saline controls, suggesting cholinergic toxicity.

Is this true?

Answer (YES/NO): NO